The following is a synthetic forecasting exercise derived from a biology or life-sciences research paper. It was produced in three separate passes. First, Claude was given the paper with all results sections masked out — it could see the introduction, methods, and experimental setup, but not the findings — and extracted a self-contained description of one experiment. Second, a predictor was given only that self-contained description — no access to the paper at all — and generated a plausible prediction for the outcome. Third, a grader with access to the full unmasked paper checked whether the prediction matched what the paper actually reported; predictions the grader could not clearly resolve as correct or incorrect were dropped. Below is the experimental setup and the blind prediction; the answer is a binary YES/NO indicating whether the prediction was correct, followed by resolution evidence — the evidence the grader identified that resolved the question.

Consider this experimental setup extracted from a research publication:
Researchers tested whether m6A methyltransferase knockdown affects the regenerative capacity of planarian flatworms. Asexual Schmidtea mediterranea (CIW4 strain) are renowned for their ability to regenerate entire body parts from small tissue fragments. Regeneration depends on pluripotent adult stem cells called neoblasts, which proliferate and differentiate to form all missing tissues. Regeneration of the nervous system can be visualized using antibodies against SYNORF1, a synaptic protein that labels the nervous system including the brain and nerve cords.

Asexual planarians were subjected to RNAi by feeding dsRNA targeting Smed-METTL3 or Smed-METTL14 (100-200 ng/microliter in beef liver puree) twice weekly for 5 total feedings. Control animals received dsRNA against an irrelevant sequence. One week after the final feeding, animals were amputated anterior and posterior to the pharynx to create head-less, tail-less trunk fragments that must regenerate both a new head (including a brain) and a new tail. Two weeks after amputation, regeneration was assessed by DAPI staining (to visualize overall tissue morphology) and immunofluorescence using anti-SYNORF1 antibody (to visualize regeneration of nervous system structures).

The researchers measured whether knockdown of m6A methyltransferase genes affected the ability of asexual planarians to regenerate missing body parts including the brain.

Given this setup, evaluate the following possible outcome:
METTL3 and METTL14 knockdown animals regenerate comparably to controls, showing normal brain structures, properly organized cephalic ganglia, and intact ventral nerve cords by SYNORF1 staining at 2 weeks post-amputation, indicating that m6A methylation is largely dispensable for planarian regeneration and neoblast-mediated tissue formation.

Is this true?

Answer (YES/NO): YES